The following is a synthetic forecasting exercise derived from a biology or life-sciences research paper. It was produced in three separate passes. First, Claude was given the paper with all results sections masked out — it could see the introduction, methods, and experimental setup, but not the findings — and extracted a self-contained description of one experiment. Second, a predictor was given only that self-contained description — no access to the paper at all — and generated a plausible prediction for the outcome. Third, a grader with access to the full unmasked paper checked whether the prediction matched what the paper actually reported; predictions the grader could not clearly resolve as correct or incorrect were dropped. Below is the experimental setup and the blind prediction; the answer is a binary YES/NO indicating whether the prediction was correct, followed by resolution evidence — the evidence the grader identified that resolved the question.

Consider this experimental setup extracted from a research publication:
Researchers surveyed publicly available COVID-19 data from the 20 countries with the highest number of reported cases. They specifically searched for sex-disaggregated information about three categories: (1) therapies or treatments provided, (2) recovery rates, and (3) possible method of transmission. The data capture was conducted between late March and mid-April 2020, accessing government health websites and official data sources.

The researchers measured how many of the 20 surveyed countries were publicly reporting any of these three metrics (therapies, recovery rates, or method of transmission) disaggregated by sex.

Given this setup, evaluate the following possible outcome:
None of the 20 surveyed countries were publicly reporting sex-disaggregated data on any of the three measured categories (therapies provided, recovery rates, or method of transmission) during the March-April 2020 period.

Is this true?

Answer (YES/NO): YES